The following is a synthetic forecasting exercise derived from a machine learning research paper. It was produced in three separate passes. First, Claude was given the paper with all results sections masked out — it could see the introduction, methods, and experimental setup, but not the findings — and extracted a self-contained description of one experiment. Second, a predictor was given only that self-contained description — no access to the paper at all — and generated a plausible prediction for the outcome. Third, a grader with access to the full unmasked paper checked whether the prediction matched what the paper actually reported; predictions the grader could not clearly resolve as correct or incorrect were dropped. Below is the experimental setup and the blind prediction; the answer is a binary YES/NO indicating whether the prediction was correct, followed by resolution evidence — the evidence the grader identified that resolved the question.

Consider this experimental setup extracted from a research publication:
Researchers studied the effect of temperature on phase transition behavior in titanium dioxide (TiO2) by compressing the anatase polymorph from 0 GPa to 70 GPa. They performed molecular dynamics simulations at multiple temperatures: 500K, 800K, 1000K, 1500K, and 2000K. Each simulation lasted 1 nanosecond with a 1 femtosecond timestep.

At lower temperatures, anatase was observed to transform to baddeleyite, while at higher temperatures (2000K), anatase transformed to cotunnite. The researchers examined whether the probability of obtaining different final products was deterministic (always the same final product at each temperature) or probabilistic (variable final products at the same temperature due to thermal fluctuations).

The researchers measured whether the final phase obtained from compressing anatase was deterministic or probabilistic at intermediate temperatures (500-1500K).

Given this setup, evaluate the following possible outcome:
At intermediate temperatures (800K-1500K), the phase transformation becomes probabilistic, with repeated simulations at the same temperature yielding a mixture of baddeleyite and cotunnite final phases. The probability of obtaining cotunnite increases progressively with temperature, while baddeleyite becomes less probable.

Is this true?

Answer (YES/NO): YES